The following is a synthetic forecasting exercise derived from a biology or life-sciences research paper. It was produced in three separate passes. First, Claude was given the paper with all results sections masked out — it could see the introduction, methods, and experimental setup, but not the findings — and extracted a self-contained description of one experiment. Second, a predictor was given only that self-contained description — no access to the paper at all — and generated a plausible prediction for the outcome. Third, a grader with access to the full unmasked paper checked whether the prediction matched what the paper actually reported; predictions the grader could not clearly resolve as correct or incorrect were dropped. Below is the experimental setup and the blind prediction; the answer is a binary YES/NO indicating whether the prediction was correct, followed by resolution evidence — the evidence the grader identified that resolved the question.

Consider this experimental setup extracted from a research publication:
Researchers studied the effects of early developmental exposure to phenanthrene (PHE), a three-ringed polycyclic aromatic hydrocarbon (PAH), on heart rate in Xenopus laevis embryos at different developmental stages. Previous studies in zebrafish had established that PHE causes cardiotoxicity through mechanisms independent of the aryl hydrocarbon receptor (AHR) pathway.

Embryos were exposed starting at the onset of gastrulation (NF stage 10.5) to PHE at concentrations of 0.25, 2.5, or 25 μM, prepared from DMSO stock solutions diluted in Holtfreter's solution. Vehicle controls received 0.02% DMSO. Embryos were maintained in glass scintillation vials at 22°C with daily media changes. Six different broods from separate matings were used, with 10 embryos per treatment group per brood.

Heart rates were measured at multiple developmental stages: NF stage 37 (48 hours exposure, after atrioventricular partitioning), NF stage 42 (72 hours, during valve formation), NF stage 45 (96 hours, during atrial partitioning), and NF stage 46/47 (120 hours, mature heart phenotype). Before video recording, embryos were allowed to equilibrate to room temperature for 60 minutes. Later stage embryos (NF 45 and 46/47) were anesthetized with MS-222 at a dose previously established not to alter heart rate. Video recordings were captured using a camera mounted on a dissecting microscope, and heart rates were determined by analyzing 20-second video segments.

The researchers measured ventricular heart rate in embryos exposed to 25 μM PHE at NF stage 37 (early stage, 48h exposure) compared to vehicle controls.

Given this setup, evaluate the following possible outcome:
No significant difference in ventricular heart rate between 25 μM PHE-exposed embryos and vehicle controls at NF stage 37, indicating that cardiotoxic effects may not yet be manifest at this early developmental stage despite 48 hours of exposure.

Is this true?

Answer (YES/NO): YES